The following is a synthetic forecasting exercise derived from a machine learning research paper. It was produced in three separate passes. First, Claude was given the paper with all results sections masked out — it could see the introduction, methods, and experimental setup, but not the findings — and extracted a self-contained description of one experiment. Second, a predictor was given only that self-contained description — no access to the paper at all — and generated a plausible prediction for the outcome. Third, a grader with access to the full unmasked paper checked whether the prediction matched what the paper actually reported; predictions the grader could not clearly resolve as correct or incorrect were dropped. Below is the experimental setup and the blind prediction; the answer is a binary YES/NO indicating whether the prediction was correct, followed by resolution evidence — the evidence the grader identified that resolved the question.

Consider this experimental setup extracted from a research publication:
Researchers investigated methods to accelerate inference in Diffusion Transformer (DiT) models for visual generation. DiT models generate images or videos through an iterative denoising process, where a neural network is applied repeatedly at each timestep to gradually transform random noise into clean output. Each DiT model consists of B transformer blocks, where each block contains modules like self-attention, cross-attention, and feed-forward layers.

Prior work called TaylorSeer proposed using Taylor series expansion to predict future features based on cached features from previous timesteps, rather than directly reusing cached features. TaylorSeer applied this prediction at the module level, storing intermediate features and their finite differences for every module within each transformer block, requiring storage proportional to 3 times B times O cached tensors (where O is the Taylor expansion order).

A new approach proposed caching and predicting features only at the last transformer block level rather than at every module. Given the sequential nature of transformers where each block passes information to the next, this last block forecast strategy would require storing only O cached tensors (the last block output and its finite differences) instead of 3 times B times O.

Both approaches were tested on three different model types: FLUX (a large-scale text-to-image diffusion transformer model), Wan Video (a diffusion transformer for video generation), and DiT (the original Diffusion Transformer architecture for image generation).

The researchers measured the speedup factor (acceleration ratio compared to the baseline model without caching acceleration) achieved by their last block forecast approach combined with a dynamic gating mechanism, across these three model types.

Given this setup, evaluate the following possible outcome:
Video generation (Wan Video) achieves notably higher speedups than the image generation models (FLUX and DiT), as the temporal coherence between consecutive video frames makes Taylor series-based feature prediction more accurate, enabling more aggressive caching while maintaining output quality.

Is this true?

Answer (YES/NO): YES